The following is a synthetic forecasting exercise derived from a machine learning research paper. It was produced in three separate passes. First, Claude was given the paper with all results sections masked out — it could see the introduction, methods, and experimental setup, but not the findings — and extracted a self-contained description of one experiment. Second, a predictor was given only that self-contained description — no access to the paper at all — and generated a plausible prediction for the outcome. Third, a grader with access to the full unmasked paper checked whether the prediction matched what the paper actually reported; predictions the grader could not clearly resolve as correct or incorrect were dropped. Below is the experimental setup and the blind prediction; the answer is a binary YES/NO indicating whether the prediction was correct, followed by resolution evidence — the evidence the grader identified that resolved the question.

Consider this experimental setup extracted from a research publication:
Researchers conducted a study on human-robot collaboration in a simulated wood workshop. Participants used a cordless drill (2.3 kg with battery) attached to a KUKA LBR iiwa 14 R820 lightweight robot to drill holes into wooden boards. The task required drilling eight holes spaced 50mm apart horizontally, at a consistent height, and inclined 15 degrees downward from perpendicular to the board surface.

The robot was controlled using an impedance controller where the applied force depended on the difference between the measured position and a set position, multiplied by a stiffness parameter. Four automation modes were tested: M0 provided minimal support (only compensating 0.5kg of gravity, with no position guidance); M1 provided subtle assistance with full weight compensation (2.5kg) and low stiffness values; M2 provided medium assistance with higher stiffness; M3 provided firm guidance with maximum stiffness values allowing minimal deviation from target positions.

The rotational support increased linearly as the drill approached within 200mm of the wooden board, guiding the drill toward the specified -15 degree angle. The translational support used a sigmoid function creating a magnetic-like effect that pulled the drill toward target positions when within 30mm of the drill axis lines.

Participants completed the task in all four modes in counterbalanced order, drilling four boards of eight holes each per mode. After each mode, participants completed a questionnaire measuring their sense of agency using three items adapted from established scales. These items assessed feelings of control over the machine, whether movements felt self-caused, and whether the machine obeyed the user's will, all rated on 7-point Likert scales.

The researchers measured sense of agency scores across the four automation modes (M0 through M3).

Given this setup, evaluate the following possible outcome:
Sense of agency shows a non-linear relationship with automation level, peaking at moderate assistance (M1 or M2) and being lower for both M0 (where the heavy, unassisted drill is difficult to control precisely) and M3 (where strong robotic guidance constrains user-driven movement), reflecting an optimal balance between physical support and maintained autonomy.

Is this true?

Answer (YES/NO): YES